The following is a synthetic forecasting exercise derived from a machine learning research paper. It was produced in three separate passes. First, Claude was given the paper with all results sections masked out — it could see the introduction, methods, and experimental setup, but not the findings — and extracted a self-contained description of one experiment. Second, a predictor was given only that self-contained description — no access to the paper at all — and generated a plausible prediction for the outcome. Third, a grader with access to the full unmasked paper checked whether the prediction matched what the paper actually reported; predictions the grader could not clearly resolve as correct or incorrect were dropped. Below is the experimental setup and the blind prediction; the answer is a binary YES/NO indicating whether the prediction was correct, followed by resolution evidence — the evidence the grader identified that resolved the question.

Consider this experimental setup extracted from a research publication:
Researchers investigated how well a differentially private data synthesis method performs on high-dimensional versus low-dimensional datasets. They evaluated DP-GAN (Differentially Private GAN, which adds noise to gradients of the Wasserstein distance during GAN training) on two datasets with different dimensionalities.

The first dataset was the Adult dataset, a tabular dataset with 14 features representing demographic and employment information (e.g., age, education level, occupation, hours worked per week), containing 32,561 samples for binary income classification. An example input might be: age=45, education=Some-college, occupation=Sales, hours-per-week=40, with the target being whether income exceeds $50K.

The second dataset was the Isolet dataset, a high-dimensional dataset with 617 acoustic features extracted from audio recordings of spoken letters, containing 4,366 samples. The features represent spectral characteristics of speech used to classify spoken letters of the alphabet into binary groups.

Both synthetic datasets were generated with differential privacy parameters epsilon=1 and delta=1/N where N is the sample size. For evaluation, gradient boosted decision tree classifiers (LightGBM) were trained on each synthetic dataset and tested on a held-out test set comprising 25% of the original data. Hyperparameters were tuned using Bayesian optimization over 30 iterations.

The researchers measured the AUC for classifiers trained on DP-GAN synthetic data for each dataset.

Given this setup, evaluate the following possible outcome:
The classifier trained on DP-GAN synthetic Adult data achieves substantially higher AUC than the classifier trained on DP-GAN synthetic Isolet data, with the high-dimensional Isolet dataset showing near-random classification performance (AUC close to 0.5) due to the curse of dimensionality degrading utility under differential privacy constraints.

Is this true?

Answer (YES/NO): NO